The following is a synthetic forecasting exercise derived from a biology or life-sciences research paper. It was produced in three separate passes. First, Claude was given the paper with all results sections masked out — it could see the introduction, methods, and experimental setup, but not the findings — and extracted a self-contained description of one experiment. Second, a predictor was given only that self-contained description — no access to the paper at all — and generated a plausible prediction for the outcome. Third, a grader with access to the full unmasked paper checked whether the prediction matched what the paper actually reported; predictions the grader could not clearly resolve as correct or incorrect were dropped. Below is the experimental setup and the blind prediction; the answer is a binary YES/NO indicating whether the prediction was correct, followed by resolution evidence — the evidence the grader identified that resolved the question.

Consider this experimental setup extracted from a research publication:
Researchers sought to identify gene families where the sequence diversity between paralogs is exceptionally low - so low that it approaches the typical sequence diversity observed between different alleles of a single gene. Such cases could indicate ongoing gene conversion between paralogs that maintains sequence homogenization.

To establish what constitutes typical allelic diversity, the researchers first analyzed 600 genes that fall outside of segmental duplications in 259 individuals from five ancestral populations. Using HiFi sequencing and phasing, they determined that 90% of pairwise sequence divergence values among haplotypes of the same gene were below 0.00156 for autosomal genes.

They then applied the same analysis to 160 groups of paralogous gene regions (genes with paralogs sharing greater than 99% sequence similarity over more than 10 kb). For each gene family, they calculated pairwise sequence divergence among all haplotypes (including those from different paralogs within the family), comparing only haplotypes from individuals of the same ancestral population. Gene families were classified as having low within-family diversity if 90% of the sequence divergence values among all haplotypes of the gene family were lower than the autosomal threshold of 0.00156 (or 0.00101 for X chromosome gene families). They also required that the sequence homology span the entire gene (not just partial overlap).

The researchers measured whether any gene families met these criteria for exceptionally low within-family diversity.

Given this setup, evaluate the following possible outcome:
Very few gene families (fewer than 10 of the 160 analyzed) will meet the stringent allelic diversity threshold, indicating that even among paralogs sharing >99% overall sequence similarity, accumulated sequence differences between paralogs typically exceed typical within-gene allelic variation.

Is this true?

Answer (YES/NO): NO